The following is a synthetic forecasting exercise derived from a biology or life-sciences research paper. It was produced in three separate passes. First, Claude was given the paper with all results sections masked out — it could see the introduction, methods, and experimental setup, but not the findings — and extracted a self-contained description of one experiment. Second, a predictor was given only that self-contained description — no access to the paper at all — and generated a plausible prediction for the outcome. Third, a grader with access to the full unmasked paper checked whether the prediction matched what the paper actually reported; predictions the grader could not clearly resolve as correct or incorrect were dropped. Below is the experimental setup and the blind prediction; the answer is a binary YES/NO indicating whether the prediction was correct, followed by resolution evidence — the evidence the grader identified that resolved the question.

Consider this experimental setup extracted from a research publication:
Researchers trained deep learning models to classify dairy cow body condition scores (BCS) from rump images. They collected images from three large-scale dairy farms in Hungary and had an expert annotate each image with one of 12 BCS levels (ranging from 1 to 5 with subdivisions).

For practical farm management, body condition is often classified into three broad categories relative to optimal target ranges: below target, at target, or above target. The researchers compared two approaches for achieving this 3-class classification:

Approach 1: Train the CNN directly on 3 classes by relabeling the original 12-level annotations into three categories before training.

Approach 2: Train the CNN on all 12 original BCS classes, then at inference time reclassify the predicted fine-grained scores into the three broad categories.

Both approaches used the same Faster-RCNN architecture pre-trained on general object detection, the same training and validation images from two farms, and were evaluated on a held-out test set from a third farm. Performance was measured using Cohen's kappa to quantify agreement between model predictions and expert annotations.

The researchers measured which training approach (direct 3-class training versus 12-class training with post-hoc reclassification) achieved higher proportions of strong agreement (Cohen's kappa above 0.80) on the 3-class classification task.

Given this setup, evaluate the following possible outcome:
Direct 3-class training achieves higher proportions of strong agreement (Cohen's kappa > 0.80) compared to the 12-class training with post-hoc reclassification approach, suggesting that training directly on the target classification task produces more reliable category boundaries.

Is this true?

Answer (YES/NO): YES